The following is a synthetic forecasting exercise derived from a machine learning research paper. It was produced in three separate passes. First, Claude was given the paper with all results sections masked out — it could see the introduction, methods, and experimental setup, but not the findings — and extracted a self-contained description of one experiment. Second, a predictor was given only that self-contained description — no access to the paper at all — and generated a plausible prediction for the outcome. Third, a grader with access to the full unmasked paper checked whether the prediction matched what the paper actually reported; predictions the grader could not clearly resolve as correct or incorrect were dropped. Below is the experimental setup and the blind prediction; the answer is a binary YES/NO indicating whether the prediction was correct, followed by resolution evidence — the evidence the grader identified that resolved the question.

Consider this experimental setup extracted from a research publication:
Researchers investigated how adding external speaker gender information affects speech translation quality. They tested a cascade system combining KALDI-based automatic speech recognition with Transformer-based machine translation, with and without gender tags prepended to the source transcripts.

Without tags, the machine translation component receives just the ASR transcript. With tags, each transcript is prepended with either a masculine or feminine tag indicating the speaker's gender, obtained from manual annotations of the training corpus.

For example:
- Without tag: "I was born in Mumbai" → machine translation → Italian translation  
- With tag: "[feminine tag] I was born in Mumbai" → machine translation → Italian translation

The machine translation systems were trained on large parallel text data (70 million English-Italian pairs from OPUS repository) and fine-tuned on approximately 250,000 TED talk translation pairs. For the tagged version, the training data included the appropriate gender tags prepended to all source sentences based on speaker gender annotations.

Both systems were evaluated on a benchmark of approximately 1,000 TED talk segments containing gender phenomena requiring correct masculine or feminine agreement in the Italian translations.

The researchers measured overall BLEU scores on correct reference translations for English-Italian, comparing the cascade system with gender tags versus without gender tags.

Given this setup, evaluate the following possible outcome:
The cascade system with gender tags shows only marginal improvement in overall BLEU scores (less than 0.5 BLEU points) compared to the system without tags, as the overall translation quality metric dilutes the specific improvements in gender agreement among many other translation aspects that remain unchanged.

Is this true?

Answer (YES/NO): NO